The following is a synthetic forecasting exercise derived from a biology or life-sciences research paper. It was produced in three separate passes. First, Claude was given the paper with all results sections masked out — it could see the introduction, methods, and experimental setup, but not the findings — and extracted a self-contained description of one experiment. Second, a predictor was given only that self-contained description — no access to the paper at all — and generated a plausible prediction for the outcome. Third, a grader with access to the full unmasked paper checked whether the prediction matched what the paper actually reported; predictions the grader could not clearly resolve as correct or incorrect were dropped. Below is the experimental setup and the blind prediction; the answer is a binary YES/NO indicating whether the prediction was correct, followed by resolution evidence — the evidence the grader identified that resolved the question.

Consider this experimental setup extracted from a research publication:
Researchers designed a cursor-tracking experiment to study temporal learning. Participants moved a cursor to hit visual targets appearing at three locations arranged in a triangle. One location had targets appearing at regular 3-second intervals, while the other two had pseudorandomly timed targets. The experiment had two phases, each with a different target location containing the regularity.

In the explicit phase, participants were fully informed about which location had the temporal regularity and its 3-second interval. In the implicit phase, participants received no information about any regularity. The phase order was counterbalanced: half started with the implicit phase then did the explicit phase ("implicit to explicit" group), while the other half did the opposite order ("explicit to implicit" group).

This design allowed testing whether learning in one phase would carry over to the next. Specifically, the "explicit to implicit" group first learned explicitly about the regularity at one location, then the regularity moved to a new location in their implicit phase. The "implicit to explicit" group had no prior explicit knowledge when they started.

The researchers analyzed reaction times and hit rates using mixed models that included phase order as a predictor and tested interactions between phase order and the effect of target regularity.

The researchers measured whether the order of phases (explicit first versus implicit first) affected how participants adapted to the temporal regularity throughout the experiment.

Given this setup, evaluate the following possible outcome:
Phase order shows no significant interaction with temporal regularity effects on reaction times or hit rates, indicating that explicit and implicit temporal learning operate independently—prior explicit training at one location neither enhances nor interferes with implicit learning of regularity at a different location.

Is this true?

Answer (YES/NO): YES